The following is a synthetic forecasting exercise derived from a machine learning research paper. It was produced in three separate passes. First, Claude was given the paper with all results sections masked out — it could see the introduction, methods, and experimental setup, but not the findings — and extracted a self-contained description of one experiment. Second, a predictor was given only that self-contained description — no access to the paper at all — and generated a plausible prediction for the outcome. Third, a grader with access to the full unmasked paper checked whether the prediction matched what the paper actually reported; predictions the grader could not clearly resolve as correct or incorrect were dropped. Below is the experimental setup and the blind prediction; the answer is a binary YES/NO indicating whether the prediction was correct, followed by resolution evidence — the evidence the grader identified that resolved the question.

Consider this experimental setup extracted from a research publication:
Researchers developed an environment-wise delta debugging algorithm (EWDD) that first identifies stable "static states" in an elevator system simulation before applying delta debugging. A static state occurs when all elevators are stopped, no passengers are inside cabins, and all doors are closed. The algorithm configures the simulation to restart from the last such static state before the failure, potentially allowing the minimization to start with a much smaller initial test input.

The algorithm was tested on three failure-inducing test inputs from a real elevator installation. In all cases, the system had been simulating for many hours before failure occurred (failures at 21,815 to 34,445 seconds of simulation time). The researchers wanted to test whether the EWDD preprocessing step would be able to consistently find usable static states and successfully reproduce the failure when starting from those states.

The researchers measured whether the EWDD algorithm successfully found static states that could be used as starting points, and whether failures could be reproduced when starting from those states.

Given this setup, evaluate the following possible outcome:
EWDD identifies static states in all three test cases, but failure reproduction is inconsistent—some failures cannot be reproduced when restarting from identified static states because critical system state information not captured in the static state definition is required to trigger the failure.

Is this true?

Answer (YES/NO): NO